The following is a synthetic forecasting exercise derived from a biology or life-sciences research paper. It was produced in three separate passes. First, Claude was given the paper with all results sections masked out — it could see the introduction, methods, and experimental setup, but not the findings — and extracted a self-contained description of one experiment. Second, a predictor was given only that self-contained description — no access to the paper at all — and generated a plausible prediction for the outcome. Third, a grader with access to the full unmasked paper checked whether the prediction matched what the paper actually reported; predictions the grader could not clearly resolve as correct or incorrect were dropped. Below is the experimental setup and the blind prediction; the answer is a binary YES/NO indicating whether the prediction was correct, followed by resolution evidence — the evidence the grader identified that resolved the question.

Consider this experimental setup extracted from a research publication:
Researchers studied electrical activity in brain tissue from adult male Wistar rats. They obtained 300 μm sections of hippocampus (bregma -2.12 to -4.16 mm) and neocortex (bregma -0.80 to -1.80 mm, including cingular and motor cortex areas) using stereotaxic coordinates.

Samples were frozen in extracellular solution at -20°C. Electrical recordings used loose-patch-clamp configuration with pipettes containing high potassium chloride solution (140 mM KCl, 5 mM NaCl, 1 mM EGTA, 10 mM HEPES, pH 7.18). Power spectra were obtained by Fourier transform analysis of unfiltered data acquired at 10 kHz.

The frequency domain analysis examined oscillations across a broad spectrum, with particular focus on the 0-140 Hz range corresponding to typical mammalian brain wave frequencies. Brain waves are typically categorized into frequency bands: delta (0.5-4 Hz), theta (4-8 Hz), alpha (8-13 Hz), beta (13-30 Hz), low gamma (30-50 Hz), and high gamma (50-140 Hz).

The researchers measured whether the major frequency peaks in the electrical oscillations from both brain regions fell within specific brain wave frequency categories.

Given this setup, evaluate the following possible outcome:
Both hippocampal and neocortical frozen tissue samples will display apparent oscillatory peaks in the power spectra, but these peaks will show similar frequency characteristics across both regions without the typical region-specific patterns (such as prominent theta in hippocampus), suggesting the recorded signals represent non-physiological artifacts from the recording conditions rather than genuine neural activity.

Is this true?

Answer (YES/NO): NO